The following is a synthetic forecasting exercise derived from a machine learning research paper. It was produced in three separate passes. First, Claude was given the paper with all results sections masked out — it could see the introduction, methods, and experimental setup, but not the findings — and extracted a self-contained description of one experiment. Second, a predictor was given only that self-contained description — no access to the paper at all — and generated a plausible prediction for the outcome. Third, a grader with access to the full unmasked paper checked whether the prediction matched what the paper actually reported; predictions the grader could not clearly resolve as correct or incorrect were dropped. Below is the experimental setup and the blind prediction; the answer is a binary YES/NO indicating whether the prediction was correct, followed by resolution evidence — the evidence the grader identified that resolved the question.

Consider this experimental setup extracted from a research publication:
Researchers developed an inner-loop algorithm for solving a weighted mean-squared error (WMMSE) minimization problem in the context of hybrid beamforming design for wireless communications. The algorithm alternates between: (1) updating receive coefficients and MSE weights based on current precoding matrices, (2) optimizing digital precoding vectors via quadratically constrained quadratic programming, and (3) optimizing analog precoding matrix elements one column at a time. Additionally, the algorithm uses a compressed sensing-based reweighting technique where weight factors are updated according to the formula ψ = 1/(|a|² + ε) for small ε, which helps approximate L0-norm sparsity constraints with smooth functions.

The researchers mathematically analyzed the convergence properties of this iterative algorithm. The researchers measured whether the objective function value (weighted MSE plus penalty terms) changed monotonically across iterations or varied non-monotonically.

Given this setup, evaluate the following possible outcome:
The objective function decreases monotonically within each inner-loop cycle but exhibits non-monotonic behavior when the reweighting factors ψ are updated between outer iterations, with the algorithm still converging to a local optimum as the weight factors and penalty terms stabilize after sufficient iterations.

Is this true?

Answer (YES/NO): NO